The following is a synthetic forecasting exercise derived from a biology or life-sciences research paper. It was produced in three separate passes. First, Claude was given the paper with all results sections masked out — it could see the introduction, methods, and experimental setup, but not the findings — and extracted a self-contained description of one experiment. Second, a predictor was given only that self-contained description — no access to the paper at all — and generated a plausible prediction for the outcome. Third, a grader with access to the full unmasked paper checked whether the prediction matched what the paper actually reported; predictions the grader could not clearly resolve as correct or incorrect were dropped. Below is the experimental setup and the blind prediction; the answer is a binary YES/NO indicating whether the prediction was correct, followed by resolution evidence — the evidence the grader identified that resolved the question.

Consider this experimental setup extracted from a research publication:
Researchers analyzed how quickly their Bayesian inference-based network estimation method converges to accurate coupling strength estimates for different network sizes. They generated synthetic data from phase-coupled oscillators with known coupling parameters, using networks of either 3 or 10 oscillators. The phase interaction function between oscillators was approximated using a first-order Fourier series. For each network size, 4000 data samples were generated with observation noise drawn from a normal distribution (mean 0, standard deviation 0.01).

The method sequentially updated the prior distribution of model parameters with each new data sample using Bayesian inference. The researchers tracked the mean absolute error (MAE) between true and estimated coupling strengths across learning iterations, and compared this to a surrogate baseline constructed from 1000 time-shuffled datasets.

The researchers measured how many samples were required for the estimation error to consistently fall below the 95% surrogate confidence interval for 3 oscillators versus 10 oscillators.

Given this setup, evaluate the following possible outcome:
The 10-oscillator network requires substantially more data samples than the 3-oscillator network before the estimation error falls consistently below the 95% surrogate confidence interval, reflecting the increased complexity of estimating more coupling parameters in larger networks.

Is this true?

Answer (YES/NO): YES